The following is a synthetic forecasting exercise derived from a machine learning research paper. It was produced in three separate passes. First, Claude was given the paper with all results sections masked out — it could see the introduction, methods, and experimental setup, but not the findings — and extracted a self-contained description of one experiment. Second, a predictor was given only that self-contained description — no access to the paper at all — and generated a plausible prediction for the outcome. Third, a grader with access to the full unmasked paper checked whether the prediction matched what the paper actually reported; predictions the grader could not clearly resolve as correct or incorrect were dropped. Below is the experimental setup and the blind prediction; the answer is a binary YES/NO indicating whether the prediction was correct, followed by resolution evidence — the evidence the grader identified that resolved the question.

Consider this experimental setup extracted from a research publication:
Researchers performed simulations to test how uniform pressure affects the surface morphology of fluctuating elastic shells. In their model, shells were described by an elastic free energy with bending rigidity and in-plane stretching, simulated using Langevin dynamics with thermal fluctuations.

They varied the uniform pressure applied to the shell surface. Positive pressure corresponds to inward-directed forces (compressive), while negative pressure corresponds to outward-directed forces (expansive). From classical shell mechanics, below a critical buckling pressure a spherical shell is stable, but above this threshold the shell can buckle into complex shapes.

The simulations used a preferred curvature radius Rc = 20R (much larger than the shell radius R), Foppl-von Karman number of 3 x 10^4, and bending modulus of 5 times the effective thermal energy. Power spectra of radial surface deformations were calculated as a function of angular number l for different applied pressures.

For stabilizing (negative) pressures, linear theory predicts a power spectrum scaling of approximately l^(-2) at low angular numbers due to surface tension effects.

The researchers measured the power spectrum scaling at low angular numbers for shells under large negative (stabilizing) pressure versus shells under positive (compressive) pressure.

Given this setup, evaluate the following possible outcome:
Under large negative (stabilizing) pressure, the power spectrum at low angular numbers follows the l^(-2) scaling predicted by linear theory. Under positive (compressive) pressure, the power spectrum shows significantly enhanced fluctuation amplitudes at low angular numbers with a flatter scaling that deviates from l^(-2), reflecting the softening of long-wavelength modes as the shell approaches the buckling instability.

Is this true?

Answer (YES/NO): NO